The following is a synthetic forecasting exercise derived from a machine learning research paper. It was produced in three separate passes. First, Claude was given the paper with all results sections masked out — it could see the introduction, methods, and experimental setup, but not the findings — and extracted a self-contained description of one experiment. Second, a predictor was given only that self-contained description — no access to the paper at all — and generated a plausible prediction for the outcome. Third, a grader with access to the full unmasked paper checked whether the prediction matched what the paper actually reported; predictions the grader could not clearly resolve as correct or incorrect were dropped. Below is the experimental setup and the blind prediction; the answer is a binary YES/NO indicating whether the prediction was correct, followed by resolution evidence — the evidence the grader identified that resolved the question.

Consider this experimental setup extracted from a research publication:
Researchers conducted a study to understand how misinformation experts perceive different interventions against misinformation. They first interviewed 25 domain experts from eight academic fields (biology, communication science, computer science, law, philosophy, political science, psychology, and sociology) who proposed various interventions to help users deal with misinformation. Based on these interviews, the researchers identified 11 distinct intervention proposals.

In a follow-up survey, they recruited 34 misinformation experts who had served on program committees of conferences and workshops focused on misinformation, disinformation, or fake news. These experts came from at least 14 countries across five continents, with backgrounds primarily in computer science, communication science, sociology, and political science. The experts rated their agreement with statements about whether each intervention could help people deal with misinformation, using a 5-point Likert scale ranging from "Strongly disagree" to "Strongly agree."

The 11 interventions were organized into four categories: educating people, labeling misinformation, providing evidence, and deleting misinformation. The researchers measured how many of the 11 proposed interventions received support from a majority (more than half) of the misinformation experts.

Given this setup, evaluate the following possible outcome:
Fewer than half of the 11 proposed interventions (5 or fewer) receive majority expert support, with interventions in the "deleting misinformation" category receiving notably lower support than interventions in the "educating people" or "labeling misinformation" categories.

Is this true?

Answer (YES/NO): NO